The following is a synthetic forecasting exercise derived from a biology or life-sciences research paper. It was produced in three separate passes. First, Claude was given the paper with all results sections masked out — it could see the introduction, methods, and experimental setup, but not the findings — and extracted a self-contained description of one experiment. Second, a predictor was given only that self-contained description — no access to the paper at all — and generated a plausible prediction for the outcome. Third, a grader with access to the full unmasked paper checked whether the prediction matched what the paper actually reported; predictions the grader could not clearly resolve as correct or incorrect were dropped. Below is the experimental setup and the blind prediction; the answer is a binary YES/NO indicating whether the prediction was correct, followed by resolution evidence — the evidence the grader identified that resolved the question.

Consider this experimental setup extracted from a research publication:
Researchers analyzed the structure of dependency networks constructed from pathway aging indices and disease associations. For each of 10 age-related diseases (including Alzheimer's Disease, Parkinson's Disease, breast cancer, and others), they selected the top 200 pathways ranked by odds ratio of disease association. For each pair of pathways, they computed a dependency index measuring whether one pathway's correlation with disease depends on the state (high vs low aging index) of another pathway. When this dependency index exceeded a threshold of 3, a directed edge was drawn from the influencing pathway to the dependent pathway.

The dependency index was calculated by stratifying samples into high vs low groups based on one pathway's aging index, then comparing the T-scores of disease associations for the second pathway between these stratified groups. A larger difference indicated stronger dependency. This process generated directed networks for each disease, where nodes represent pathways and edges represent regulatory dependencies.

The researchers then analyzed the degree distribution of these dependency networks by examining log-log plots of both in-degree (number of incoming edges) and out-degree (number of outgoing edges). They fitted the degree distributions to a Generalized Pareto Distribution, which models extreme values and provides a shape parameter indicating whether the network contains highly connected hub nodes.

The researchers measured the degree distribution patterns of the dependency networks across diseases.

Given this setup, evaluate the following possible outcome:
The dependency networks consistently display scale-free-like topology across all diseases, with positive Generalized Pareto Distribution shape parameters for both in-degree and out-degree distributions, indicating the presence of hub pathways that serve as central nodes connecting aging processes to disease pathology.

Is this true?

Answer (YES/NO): NO